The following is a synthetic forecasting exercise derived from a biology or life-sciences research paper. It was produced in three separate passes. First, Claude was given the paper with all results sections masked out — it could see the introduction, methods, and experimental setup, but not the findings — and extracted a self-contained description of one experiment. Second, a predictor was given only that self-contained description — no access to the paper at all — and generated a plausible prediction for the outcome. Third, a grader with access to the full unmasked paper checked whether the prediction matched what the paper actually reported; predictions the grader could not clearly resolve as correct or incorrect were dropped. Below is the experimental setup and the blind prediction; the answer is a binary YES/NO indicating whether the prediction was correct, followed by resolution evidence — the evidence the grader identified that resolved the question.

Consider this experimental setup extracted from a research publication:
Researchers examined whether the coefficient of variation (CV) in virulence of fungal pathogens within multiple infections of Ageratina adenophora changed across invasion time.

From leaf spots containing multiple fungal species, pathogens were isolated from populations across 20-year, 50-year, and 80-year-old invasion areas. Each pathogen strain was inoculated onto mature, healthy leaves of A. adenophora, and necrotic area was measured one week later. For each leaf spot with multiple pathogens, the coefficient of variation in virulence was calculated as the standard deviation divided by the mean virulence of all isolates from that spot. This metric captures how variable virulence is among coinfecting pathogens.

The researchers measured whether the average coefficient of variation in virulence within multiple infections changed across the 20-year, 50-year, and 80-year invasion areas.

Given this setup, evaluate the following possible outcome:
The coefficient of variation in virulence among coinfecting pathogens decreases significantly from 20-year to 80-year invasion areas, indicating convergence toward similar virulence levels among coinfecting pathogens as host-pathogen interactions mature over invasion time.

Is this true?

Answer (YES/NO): YES